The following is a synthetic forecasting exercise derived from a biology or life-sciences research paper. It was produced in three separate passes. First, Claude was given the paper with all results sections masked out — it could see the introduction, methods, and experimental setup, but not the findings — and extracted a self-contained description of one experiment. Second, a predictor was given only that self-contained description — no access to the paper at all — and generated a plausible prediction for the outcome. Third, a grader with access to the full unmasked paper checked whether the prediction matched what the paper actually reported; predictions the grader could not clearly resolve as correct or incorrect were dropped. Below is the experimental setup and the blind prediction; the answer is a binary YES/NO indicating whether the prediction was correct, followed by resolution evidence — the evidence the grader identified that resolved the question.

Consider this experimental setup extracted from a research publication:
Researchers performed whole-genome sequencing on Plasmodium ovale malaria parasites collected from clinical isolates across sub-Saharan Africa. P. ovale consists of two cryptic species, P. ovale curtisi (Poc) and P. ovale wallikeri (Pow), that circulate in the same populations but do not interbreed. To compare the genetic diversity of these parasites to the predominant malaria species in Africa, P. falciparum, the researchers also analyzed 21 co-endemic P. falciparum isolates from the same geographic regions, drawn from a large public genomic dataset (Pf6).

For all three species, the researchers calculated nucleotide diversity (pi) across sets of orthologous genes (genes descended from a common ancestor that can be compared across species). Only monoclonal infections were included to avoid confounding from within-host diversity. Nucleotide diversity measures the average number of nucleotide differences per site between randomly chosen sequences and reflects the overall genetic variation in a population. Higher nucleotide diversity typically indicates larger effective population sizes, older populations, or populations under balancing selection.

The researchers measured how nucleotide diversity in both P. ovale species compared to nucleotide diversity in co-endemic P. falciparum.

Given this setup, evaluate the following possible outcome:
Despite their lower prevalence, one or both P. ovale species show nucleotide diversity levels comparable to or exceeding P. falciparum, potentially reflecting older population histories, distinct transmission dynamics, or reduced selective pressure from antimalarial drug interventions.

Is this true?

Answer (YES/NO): YES